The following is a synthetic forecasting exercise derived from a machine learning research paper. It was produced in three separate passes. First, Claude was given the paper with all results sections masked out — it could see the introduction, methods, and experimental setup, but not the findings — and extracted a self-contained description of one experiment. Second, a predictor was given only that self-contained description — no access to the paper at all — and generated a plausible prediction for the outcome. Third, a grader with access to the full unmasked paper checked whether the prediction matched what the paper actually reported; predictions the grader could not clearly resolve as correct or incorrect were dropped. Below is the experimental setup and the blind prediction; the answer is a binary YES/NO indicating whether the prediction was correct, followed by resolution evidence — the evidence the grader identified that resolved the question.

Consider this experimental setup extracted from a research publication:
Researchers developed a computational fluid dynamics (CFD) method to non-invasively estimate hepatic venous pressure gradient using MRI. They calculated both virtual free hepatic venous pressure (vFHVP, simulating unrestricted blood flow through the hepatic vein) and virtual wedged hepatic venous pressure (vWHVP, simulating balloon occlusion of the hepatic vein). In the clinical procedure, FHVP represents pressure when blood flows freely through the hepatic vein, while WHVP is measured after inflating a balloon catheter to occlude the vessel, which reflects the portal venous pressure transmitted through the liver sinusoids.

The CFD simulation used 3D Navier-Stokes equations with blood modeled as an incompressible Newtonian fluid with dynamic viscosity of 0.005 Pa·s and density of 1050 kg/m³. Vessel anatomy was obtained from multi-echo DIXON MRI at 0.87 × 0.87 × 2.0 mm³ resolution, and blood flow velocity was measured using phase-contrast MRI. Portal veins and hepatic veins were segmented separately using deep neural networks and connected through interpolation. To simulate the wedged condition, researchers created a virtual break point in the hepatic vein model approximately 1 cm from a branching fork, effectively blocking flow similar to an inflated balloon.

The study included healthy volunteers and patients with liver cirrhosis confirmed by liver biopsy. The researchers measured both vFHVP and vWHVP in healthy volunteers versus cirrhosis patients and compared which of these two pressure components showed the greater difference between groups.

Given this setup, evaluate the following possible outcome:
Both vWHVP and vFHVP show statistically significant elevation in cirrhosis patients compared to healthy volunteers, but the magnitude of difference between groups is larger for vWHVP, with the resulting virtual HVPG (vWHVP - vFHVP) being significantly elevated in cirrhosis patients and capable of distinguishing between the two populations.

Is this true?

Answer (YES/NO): NO